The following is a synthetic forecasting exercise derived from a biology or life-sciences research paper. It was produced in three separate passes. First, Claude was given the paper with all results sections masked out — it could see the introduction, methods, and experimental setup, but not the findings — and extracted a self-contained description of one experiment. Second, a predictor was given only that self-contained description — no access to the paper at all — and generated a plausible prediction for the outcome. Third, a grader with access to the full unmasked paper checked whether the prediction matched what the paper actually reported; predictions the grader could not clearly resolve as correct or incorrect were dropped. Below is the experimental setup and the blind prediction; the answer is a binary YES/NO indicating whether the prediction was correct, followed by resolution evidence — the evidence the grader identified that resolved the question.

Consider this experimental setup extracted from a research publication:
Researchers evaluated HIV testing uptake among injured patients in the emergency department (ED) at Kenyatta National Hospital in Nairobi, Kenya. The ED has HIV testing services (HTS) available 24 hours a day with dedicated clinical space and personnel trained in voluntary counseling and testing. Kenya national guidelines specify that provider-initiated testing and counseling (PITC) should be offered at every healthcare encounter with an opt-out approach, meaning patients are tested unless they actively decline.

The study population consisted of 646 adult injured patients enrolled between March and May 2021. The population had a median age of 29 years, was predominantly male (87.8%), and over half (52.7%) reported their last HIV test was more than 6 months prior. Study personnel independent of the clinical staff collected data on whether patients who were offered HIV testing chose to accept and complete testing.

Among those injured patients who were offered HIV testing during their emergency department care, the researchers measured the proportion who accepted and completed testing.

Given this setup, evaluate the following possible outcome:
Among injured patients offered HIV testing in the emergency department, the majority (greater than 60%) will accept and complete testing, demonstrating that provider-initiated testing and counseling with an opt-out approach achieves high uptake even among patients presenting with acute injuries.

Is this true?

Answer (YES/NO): YES